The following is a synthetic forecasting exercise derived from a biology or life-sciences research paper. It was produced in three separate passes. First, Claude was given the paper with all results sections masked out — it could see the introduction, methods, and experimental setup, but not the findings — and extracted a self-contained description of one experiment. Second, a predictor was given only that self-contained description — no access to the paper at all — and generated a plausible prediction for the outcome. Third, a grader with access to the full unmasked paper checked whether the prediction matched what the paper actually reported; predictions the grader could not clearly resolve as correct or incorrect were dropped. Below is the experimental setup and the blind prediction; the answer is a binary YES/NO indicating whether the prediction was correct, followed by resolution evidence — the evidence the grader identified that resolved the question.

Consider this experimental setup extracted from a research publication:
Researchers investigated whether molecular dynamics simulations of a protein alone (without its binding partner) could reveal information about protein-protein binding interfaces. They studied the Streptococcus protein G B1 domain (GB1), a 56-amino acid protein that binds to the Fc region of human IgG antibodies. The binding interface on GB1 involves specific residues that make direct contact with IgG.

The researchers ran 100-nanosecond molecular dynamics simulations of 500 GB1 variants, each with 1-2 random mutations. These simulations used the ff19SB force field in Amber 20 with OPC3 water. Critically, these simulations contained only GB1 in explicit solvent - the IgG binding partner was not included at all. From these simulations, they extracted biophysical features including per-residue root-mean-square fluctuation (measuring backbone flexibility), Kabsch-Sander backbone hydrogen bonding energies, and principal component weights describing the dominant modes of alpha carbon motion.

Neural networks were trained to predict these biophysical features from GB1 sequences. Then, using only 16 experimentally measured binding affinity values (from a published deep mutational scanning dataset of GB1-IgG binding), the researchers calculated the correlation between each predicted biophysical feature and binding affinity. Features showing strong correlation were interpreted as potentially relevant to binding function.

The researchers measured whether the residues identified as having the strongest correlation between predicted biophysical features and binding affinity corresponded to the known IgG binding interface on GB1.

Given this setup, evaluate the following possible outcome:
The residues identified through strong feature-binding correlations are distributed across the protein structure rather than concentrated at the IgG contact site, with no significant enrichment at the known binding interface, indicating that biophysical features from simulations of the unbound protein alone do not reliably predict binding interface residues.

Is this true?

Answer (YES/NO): NO